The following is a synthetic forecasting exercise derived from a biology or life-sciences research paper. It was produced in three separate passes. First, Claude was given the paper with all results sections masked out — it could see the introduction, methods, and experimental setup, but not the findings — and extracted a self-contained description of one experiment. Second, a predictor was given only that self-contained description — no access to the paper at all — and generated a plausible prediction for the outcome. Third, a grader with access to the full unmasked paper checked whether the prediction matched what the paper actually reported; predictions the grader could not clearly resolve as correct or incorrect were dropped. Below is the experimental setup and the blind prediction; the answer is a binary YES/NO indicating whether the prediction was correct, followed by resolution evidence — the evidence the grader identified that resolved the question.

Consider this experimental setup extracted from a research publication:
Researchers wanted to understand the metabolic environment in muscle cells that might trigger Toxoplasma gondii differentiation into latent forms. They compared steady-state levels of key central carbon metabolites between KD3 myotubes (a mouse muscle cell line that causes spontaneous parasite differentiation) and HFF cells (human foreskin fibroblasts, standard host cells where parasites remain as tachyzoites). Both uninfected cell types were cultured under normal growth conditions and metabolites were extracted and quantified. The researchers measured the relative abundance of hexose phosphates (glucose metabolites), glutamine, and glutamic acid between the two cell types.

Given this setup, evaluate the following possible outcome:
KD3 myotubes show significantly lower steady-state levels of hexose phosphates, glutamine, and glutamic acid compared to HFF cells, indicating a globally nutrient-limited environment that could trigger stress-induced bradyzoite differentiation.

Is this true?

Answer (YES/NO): NO